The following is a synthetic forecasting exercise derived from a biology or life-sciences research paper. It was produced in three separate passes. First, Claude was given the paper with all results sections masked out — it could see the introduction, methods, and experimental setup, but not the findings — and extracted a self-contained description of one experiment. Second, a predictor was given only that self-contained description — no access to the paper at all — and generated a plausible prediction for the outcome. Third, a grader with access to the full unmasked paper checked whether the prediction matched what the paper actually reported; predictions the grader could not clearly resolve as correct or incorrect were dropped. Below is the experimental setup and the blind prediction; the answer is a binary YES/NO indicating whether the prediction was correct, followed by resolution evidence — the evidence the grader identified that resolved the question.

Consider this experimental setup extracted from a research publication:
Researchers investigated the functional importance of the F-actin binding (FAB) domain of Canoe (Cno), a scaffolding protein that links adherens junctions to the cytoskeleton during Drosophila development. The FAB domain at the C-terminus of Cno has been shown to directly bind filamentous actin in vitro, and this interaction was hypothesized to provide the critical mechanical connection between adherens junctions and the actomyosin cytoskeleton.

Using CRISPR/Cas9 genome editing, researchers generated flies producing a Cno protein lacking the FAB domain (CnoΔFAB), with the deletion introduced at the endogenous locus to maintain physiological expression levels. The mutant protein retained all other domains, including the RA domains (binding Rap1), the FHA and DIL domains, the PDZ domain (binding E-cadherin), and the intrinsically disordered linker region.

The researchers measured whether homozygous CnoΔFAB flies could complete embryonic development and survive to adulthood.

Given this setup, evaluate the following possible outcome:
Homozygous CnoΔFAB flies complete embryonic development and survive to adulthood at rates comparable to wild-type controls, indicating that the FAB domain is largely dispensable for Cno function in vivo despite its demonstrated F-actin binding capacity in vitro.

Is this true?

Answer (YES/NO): NO